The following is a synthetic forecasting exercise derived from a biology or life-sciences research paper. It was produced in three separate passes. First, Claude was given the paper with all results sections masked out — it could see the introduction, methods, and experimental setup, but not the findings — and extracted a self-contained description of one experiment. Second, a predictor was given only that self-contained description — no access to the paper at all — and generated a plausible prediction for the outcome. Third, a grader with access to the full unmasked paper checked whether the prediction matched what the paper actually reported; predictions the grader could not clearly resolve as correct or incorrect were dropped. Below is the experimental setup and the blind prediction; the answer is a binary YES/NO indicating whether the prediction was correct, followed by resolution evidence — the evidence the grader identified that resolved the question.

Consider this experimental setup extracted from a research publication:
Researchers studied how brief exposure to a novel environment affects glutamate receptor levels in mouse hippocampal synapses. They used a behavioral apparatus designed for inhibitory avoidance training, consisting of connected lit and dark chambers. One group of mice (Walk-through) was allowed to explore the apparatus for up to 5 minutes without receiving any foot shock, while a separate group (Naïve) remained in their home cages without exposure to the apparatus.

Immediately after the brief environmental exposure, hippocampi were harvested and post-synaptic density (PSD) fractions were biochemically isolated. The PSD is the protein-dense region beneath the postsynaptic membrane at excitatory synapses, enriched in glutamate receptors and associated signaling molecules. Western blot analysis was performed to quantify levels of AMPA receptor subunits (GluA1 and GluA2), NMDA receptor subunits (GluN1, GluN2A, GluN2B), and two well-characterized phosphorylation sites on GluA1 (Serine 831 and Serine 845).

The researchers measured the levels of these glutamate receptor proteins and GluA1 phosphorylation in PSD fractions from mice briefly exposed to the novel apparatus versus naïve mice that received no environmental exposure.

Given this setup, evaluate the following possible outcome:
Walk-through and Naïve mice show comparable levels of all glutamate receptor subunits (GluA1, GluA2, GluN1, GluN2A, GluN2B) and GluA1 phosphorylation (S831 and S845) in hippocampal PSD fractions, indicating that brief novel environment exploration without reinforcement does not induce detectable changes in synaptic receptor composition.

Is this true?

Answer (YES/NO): NO